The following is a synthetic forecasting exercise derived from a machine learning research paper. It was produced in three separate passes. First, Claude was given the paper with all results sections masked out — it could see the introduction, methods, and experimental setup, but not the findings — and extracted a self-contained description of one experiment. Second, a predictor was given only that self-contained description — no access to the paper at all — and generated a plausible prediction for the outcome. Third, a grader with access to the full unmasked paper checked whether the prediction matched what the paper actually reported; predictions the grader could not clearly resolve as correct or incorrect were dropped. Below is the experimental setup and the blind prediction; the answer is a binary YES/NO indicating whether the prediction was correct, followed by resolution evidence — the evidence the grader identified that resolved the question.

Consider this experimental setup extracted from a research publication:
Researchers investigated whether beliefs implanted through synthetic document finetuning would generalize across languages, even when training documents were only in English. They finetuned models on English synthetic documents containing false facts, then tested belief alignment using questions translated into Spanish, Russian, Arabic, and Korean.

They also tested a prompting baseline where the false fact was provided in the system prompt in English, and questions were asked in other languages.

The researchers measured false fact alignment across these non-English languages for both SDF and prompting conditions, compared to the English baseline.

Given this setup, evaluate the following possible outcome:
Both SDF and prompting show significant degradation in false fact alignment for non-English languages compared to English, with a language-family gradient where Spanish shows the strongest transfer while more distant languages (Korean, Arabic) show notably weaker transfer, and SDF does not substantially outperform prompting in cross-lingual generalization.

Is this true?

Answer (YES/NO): NO